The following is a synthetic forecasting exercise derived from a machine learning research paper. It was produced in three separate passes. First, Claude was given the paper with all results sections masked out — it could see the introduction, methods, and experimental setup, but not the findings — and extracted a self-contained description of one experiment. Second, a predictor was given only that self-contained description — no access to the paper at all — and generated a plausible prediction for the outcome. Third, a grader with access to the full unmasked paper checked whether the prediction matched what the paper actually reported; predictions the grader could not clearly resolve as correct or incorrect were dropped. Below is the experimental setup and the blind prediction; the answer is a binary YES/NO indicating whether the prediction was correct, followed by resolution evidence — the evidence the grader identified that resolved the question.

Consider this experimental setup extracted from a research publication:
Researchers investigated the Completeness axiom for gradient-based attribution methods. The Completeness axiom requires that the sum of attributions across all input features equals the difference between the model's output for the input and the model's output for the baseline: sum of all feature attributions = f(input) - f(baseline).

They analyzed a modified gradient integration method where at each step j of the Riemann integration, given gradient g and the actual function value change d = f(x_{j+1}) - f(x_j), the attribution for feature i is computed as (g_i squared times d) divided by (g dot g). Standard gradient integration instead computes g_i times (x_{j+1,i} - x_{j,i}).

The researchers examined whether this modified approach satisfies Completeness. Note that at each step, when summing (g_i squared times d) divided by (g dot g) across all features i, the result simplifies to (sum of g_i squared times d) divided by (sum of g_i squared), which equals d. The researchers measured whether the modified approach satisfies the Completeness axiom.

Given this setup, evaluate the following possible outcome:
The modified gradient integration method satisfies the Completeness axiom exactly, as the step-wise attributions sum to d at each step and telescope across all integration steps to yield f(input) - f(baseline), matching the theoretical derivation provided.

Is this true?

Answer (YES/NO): YES